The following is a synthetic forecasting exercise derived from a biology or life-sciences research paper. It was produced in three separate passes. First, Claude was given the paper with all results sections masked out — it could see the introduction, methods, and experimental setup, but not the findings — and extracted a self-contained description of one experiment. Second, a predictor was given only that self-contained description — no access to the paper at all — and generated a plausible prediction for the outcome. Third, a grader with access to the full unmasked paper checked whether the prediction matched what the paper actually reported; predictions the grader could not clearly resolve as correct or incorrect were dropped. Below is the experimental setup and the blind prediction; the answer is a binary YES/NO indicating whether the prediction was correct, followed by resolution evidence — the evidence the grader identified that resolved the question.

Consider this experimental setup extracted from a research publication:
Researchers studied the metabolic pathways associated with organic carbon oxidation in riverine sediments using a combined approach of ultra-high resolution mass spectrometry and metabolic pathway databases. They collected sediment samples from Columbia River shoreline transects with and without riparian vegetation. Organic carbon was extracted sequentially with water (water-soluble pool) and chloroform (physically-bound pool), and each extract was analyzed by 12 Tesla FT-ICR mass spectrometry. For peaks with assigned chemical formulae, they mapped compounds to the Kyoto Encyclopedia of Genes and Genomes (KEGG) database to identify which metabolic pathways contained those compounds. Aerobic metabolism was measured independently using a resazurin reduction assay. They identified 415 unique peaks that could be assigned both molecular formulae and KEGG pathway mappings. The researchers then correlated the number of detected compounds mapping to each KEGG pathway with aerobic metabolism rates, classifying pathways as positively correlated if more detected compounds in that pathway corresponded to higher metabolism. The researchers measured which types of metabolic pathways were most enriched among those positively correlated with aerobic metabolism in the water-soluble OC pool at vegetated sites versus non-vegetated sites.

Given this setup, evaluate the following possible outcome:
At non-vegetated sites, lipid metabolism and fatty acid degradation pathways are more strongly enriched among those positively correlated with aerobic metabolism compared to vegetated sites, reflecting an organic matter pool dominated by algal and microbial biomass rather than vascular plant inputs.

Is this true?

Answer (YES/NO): NO